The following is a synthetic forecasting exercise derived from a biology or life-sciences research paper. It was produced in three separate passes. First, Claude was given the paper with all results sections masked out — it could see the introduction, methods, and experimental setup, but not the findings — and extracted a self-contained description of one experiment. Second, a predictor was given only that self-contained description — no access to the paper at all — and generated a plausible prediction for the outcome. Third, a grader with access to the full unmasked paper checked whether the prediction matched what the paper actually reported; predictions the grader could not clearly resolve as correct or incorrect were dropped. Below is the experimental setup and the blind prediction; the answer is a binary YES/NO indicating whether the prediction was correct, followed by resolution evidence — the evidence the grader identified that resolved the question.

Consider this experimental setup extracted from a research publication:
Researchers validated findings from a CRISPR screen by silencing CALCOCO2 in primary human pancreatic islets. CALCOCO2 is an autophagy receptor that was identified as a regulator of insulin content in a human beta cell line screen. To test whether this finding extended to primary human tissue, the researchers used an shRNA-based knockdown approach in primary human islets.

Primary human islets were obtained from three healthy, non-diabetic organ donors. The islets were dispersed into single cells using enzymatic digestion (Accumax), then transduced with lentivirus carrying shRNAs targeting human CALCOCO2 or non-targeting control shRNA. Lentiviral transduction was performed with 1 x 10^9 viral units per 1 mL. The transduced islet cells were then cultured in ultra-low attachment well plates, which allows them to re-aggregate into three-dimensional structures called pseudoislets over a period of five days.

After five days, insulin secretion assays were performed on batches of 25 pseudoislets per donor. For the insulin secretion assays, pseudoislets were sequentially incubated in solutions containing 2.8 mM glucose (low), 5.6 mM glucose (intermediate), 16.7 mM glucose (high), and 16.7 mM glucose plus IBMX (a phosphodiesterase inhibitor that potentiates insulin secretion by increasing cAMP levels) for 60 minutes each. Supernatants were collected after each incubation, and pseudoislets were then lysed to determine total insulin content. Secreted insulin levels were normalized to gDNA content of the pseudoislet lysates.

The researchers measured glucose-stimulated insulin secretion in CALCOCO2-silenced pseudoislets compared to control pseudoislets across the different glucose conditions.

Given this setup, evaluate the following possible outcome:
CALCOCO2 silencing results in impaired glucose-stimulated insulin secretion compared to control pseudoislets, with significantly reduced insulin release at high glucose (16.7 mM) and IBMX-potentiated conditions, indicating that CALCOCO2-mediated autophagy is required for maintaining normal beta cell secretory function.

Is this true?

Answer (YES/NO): NO